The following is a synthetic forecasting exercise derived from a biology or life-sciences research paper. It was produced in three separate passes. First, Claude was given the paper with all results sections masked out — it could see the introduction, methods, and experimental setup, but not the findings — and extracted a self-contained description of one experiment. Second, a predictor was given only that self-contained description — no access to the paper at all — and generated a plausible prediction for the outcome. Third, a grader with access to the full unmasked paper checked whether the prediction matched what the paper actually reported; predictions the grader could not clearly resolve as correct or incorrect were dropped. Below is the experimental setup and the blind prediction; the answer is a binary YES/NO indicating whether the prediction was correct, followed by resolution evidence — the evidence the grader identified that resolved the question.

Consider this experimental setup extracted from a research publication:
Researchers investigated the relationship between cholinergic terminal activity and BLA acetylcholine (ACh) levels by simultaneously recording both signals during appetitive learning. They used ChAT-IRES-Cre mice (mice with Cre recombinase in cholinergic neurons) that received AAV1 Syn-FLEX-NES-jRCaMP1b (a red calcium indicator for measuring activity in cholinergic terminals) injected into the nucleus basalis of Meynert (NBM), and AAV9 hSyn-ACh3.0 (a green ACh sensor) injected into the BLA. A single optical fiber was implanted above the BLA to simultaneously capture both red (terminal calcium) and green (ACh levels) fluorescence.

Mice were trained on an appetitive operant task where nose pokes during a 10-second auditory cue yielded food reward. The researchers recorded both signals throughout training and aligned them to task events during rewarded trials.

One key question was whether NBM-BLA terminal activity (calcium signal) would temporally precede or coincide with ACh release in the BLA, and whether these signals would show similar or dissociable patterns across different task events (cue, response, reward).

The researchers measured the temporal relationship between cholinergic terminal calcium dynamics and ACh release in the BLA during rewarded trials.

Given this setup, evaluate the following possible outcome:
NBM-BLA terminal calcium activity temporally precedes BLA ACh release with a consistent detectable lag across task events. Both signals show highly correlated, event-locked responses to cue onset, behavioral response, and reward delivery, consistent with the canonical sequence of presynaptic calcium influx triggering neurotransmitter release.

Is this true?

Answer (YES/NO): NO